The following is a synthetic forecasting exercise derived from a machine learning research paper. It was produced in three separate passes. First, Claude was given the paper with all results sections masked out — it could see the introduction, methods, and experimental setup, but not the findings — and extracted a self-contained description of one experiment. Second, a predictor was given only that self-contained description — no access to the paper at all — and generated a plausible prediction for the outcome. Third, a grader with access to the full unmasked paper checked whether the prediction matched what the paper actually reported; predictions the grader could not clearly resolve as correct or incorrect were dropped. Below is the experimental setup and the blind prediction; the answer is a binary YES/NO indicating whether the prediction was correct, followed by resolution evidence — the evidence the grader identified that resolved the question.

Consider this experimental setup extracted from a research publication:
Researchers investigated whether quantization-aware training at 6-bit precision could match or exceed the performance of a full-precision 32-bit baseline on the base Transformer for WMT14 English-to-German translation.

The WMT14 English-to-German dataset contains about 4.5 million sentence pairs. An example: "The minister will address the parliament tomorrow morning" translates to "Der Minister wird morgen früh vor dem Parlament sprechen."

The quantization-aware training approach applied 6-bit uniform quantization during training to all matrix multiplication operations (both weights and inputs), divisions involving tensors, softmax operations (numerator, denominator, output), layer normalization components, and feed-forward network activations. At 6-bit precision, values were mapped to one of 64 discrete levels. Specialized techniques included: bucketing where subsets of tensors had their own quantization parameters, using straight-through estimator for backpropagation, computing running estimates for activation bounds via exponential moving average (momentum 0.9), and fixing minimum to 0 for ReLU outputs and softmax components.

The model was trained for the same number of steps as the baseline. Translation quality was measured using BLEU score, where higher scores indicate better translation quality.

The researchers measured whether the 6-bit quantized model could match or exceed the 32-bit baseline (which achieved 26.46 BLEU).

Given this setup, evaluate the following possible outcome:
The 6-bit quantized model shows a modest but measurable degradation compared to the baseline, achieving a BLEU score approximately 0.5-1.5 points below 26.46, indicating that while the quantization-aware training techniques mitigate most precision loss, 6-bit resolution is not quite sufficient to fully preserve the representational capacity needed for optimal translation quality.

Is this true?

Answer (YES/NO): NO